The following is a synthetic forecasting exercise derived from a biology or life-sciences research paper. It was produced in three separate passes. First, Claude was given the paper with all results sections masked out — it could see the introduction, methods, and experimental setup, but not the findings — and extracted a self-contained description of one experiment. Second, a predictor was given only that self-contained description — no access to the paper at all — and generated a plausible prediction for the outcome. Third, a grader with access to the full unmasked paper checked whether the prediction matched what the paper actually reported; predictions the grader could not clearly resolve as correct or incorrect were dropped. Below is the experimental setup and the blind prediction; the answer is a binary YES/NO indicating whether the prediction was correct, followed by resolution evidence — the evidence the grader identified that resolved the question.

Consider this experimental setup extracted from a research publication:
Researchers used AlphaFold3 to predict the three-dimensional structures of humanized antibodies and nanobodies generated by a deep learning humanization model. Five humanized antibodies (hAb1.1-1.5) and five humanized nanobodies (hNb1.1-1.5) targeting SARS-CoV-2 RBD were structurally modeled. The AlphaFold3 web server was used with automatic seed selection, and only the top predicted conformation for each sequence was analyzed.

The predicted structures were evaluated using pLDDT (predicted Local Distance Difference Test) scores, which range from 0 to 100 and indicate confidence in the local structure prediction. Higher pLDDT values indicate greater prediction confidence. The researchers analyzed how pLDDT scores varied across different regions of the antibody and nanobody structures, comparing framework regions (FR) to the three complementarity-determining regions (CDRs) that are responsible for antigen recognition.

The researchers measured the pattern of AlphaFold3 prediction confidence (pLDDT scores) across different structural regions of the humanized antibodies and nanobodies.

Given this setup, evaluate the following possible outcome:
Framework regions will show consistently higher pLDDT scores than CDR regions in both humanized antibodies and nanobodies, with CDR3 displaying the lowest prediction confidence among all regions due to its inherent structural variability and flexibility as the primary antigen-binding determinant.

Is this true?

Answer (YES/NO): YES